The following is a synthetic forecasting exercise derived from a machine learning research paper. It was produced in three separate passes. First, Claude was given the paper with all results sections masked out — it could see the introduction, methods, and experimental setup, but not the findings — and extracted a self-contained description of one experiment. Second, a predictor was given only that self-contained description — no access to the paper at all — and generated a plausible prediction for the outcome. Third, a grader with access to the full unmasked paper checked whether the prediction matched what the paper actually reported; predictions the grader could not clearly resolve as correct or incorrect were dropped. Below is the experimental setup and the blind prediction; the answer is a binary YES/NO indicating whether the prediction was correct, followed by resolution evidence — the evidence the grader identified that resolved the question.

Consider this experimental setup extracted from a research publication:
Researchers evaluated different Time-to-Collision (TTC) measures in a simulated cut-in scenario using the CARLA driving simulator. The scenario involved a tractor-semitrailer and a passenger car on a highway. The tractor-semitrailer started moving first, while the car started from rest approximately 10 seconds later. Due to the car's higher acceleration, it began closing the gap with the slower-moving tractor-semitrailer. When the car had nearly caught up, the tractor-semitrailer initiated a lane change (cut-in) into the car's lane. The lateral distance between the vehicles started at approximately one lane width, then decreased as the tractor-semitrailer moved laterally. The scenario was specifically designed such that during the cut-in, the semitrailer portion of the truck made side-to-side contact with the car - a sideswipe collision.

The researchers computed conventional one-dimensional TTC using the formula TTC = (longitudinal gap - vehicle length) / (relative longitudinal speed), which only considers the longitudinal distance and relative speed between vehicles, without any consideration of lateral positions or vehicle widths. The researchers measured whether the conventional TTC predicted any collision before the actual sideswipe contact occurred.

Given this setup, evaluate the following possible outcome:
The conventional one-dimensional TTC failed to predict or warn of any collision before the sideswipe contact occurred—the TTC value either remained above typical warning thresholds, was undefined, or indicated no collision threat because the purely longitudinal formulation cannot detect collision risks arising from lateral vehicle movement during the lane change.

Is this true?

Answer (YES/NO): NO